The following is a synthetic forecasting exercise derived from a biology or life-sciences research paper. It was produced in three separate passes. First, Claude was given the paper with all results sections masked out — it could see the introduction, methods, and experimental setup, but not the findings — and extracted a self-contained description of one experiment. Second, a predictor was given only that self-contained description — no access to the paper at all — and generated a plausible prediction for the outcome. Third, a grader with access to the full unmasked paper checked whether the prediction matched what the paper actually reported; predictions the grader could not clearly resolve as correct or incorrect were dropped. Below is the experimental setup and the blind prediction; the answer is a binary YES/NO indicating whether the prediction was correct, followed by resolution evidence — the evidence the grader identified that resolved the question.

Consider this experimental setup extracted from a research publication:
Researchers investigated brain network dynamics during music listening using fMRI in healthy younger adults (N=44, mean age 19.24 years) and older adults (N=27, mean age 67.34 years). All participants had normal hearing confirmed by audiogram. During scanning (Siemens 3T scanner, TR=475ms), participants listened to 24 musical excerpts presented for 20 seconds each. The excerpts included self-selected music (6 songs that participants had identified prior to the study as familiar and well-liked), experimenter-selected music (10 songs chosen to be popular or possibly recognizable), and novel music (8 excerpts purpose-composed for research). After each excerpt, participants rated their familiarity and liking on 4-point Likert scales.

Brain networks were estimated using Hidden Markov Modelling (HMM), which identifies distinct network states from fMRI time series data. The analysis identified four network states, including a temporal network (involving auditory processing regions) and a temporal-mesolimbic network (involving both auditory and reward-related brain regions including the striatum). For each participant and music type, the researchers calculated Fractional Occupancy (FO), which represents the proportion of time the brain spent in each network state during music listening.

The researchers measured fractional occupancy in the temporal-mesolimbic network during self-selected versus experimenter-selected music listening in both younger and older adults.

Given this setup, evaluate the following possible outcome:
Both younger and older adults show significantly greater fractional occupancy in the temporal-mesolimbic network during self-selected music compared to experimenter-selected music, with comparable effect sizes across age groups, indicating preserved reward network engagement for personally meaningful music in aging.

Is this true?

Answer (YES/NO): NO